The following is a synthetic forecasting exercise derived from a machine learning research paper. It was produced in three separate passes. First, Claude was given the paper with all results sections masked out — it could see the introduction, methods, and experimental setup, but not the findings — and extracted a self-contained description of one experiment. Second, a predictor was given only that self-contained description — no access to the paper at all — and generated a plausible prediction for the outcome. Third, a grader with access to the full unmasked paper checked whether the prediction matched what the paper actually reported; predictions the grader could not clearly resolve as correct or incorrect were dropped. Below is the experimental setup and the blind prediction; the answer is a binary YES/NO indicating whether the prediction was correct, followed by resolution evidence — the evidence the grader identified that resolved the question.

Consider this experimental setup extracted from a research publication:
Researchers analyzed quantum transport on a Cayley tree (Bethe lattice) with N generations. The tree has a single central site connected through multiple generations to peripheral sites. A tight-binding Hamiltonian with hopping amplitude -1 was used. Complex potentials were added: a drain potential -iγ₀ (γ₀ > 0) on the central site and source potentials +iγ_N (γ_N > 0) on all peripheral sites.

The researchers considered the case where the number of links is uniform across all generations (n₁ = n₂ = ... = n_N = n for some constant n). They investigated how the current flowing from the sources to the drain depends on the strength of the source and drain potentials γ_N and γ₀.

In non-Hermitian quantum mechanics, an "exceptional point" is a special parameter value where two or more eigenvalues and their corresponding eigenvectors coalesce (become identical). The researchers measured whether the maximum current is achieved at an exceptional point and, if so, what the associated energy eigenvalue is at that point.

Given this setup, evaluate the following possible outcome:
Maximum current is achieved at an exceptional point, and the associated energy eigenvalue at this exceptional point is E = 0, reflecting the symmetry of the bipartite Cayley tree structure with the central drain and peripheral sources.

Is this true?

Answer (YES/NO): YES